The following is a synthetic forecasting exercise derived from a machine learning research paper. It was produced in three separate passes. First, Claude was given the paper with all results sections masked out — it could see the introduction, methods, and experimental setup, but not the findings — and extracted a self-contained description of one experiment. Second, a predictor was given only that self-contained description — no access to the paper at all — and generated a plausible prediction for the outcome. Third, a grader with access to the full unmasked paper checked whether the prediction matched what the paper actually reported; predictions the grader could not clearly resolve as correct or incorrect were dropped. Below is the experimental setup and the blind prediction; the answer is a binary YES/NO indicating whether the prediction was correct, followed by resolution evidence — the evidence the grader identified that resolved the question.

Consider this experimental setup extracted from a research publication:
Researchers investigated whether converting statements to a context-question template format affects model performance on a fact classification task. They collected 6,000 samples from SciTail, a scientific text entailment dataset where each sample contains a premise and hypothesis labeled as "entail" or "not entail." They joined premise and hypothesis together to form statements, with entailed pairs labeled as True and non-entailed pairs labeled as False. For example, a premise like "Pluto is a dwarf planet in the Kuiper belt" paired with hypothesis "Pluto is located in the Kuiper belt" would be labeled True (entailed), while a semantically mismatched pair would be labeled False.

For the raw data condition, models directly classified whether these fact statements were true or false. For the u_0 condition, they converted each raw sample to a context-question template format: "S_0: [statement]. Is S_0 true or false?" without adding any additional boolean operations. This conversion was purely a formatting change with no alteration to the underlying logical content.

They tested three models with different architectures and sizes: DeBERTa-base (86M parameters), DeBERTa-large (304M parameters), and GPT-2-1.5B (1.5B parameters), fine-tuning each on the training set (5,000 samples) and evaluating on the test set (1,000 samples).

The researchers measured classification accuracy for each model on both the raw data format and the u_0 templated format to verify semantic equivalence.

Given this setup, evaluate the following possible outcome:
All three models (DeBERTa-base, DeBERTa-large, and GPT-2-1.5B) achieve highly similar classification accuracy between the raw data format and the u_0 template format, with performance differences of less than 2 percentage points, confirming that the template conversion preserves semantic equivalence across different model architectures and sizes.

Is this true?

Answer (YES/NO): YES